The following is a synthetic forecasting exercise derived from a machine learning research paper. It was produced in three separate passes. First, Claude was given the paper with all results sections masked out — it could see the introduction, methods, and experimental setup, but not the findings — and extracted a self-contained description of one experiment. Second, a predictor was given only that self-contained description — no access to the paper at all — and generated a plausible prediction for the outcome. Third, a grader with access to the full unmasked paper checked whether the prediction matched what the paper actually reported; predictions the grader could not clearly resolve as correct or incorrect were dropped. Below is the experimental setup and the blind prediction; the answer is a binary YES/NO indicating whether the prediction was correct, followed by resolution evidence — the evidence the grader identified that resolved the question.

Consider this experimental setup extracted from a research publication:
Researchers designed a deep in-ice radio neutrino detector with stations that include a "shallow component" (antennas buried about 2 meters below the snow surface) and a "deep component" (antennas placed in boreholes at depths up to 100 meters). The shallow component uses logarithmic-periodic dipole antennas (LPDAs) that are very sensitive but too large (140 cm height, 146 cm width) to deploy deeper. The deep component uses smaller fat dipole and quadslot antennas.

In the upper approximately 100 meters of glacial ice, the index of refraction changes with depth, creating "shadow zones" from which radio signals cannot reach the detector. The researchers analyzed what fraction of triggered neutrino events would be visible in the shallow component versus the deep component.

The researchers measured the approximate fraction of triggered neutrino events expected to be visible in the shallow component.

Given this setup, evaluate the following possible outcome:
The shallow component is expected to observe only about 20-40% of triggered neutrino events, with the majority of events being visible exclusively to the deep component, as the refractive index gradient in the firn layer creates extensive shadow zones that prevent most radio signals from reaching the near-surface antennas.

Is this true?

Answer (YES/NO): YES